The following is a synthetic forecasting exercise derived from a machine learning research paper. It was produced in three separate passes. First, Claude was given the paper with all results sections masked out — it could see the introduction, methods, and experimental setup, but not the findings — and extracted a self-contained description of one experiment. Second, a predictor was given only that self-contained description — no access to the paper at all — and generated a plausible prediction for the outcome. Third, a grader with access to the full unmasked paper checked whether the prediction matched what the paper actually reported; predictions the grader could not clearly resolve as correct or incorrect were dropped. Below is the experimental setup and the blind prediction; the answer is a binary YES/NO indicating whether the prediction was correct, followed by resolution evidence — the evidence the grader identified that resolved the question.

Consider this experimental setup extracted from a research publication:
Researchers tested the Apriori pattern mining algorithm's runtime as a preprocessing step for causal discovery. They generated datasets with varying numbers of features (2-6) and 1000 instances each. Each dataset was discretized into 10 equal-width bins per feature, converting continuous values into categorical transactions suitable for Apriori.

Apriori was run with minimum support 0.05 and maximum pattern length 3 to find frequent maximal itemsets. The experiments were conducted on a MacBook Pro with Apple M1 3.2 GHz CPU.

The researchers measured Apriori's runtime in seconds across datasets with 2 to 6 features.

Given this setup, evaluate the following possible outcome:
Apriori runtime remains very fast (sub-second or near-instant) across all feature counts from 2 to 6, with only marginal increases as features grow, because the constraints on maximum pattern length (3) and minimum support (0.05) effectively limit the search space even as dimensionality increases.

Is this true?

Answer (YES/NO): YES